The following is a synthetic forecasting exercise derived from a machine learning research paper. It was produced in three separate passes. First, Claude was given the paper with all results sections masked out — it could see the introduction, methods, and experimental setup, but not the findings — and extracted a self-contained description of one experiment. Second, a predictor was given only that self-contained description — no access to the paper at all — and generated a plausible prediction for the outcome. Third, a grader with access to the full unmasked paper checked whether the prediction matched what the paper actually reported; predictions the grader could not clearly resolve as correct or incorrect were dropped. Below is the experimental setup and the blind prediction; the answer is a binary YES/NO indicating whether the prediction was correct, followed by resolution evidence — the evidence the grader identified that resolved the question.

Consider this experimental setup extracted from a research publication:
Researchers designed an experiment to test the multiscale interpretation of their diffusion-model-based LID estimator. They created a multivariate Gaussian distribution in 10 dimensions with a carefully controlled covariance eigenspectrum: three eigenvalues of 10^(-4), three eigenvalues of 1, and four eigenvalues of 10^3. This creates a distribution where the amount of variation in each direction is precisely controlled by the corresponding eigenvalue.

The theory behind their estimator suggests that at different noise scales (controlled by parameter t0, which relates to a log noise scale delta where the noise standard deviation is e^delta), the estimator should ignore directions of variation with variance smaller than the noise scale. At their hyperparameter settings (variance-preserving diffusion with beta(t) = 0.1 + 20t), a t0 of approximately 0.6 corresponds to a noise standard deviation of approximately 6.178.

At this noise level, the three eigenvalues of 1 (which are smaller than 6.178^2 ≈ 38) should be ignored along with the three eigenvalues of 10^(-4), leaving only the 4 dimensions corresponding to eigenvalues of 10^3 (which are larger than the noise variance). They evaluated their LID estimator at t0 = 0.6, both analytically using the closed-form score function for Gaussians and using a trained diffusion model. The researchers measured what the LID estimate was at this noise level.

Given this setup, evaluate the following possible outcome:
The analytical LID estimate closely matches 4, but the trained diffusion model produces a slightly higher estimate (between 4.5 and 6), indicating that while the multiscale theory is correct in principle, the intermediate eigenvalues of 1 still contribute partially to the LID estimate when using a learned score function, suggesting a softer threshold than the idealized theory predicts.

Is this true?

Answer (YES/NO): NO